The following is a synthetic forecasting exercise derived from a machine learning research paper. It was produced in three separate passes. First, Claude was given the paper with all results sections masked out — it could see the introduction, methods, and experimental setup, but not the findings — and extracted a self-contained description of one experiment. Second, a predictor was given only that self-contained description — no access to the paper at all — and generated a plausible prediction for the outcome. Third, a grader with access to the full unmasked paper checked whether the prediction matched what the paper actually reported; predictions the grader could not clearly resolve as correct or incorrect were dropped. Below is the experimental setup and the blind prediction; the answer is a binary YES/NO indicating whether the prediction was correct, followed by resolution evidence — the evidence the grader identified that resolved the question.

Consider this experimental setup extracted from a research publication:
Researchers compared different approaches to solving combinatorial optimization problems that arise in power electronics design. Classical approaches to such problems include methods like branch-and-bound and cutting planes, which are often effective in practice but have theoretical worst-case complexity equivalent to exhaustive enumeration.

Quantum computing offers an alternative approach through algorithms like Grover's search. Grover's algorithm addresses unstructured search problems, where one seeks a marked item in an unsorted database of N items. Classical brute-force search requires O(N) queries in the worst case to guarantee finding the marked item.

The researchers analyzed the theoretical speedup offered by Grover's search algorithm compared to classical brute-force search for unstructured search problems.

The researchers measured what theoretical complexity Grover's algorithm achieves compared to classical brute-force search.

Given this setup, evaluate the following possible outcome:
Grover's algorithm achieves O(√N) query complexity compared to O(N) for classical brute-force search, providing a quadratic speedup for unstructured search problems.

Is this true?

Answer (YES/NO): YES